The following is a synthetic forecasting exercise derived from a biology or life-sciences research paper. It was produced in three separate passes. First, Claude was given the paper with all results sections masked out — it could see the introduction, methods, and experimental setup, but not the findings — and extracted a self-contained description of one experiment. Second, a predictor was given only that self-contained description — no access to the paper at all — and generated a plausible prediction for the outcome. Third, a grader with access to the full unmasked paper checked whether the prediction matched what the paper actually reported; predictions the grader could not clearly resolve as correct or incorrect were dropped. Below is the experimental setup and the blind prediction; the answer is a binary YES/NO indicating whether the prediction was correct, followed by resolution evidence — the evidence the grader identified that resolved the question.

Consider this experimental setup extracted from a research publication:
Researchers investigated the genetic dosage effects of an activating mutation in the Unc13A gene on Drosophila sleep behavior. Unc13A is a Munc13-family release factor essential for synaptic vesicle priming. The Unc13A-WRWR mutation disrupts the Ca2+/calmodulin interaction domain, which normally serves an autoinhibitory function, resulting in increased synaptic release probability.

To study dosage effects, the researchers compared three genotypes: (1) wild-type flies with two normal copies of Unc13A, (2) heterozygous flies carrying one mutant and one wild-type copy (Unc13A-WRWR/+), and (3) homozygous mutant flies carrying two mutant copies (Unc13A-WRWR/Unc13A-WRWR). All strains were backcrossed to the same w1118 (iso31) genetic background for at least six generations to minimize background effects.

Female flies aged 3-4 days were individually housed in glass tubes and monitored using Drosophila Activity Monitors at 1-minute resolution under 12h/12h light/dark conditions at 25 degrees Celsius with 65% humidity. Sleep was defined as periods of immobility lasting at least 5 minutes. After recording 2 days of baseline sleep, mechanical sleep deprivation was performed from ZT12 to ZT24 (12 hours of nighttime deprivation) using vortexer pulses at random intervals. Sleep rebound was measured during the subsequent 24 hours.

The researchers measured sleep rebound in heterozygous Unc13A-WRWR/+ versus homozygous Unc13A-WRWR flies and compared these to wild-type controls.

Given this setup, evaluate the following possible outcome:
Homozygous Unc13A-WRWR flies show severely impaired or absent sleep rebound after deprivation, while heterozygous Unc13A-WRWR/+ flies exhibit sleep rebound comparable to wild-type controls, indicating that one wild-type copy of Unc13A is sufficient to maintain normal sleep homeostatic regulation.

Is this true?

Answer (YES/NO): NO